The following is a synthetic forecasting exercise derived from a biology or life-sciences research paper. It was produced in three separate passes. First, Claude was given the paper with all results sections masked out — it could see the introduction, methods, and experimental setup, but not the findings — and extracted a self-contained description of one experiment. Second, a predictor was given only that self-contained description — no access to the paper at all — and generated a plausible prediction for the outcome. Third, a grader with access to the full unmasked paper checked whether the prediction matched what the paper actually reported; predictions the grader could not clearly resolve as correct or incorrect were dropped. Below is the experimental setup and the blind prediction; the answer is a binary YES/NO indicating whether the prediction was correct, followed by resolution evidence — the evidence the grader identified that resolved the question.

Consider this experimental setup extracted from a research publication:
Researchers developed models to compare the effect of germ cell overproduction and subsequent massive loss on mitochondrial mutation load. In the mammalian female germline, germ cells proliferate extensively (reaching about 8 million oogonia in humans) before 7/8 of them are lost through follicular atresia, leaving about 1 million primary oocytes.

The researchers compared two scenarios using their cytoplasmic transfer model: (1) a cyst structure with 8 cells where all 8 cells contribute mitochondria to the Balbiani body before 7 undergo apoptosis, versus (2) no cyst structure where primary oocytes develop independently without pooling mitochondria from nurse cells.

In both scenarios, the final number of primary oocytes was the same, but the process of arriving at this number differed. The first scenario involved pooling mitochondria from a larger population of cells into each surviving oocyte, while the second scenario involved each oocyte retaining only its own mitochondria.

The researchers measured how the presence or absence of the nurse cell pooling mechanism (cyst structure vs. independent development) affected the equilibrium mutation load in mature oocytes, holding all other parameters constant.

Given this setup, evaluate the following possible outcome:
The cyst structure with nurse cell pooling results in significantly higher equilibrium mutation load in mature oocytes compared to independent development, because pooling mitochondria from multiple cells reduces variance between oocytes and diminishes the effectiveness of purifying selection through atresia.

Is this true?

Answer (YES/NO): NO